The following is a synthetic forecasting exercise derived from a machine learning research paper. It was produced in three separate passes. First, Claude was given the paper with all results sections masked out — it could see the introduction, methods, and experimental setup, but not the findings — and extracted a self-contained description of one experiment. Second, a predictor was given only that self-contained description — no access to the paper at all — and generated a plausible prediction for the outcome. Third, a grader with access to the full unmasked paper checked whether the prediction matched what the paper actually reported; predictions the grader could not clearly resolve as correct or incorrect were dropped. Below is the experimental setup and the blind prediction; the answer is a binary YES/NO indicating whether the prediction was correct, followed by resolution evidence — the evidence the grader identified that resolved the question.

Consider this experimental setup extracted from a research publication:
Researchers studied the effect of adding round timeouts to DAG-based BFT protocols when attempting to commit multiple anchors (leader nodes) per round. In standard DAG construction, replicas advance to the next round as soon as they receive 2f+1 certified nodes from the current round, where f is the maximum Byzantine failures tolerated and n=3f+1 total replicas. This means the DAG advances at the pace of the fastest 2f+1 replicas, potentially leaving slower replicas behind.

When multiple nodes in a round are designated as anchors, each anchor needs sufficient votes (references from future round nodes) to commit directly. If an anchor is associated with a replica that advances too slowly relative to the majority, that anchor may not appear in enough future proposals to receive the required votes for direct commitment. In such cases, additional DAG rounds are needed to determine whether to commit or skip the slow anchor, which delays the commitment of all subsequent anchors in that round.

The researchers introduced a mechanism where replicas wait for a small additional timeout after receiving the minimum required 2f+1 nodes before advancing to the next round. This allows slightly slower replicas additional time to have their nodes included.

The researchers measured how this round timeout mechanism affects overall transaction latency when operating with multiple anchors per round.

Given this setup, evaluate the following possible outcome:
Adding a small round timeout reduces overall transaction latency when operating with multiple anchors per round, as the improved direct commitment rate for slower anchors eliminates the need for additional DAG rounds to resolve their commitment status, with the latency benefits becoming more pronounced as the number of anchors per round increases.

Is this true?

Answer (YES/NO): NO